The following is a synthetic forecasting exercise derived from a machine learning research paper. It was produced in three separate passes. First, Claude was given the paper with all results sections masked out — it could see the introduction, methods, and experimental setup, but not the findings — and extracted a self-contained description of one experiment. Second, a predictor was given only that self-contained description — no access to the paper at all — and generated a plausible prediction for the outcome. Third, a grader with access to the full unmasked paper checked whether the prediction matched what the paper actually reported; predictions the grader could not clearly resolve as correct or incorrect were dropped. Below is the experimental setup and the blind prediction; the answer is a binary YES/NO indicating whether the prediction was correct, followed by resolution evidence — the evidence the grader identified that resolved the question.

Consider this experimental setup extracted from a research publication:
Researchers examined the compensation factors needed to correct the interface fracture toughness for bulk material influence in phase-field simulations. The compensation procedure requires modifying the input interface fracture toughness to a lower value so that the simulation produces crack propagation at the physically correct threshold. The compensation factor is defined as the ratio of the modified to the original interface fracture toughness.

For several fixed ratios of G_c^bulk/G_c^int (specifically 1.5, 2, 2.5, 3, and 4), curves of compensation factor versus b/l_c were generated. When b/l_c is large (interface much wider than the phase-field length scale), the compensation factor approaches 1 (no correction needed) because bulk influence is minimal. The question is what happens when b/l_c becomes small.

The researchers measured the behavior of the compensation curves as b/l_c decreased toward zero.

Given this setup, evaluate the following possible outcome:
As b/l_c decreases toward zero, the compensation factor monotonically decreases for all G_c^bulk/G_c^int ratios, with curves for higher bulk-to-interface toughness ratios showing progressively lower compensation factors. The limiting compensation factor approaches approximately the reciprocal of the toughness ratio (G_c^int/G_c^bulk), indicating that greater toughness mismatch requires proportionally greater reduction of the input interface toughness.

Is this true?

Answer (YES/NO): NO